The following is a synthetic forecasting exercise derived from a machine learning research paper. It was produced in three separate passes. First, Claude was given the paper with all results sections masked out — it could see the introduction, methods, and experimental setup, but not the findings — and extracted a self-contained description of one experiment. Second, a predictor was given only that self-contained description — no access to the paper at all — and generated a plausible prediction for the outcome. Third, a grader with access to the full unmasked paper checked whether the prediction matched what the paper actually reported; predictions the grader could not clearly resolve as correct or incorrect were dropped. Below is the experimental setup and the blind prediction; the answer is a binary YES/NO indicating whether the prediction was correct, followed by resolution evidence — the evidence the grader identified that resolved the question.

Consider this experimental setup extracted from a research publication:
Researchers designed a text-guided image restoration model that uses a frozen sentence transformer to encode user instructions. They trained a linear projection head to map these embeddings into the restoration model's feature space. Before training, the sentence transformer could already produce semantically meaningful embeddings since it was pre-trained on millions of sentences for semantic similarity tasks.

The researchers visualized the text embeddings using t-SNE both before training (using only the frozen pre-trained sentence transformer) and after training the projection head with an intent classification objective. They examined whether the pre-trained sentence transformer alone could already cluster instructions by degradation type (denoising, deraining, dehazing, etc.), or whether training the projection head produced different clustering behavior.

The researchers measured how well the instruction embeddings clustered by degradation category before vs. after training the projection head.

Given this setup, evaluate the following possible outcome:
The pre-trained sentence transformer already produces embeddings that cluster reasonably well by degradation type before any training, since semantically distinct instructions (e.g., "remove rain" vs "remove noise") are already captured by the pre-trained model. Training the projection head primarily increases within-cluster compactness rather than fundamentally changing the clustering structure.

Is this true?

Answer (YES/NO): NO